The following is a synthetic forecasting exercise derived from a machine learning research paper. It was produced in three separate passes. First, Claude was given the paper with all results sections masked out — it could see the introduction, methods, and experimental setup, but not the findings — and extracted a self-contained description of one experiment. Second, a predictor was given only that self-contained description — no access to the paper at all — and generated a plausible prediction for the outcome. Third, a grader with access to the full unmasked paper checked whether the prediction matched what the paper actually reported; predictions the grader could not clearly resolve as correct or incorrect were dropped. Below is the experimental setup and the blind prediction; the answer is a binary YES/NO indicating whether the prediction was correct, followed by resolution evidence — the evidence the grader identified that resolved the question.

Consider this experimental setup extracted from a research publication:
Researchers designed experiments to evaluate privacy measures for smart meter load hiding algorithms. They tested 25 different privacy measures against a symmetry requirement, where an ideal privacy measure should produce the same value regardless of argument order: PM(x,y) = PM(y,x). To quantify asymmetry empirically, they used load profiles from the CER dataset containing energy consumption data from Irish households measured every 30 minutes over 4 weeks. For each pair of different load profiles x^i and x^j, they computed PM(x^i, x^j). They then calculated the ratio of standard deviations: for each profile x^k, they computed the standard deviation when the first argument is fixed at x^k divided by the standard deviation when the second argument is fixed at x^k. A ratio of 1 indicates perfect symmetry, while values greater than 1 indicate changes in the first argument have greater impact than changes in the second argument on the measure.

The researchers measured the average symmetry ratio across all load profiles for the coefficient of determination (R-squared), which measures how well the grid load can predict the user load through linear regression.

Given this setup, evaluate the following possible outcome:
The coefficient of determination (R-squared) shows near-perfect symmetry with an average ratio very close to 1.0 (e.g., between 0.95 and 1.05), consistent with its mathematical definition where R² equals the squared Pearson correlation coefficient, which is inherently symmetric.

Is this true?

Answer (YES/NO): YES